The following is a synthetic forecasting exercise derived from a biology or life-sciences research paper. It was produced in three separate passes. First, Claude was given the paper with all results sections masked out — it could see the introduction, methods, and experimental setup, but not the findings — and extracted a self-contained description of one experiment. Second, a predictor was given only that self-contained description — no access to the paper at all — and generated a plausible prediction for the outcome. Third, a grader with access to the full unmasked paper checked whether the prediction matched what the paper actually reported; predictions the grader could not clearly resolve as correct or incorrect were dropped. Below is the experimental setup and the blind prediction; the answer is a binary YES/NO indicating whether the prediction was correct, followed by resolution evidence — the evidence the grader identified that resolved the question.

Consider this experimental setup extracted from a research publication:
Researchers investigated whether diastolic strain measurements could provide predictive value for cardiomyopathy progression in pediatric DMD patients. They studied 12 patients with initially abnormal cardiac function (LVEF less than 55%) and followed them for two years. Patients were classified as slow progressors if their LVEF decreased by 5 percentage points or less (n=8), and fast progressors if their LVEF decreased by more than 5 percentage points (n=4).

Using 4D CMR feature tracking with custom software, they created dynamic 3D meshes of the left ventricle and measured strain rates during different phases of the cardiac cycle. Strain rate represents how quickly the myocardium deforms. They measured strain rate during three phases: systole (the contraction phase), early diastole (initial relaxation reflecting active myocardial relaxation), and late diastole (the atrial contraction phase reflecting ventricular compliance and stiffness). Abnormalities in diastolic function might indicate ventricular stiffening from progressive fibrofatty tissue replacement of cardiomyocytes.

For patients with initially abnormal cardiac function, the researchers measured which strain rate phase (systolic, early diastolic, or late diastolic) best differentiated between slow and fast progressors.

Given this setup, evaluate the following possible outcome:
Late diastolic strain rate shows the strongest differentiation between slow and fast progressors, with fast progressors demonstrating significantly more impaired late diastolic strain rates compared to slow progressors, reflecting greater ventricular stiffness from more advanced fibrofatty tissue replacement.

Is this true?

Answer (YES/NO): YES